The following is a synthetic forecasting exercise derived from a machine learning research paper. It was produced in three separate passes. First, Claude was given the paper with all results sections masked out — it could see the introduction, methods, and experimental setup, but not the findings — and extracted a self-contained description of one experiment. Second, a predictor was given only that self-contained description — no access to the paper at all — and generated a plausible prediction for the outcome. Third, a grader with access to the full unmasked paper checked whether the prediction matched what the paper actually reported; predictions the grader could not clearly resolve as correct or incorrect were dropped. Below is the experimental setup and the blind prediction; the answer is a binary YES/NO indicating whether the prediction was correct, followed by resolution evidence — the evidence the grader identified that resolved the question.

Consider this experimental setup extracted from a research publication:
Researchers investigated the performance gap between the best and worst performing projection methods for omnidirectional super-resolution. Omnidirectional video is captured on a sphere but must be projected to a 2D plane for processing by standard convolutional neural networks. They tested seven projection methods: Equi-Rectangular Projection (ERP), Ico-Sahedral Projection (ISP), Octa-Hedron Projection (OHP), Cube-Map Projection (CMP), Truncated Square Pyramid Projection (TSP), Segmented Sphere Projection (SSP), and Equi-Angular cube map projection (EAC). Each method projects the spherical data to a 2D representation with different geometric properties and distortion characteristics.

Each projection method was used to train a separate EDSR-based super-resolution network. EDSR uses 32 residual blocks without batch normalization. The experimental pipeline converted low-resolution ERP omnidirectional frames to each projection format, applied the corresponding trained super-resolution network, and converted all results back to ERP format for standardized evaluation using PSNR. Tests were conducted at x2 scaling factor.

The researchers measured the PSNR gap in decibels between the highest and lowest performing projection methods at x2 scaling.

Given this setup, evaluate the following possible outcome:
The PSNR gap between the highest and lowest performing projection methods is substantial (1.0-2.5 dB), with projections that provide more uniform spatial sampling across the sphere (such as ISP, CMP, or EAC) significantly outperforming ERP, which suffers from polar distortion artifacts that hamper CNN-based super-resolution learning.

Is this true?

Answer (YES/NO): NO